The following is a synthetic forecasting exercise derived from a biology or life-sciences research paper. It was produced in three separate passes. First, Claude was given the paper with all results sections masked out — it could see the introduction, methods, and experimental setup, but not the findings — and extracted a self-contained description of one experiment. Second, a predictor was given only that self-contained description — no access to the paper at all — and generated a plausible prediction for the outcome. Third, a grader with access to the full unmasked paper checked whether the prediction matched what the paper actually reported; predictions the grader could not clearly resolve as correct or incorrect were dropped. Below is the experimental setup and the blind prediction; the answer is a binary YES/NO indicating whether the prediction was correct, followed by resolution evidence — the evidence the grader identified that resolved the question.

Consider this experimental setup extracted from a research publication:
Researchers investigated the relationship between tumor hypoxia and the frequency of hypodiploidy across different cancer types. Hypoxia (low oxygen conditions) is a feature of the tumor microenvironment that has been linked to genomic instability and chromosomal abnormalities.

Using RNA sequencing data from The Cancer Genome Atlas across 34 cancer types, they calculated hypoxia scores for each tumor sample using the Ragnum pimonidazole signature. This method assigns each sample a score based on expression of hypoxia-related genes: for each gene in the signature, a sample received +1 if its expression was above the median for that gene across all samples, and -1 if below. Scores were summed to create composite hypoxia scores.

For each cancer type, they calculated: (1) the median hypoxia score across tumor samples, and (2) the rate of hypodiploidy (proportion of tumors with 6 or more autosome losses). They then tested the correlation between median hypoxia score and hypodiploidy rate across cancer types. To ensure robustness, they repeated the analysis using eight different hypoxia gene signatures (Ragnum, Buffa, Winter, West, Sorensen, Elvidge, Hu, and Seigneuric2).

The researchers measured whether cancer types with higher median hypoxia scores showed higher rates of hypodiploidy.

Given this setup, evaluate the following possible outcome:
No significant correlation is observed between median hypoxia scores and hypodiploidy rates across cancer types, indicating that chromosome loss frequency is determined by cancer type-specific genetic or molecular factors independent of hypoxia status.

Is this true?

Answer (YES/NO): NO